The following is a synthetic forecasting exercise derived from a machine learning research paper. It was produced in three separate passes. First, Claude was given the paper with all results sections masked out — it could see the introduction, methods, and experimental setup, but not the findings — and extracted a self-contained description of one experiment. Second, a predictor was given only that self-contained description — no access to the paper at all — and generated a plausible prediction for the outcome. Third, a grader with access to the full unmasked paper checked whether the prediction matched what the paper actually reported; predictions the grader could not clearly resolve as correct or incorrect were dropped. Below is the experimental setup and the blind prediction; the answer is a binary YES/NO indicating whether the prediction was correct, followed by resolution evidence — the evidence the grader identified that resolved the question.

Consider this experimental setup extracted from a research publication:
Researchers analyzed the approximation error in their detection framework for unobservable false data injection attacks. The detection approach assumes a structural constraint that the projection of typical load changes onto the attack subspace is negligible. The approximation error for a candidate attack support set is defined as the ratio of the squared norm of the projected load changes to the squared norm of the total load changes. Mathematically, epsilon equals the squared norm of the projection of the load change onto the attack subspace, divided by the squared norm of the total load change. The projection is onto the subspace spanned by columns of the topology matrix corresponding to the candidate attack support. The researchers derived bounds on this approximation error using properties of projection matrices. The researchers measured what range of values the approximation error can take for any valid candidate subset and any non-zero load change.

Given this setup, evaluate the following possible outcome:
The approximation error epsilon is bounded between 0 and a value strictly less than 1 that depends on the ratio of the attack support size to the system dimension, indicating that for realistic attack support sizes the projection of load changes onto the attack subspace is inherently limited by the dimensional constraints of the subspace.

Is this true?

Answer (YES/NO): NO